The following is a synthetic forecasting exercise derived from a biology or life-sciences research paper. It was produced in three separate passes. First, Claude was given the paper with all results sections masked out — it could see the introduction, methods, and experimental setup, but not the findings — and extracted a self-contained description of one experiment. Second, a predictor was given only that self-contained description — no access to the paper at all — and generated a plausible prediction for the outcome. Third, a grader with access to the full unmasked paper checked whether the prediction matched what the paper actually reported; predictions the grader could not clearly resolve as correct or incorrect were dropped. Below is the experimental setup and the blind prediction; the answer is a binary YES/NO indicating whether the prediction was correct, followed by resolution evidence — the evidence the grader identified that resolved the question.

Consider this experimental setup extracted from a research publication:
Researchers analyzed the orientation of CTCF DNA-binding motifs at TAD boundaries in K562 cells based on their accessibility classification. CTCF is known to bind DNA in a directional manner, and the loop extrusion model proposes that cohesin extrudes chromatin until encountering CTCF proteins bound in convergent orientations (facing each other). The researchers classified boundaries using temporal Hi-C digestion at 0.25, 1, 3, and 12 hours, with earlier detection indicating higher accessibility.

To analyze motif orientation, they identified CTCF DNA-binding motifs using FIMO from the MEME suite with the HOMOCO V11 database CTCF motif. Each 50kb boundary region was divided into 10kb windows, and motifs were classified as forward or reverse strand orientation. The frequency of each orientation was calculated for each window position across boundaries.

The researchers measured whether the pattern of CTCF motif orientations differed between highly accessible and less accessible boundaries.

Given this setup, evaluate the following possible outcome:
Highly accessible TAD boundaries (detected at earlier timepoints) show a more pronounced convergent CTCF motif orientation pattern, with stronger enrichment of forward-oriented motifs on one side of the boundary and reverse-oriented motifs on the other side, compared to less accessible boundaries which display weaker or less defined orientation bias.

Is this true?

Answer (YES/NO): YES